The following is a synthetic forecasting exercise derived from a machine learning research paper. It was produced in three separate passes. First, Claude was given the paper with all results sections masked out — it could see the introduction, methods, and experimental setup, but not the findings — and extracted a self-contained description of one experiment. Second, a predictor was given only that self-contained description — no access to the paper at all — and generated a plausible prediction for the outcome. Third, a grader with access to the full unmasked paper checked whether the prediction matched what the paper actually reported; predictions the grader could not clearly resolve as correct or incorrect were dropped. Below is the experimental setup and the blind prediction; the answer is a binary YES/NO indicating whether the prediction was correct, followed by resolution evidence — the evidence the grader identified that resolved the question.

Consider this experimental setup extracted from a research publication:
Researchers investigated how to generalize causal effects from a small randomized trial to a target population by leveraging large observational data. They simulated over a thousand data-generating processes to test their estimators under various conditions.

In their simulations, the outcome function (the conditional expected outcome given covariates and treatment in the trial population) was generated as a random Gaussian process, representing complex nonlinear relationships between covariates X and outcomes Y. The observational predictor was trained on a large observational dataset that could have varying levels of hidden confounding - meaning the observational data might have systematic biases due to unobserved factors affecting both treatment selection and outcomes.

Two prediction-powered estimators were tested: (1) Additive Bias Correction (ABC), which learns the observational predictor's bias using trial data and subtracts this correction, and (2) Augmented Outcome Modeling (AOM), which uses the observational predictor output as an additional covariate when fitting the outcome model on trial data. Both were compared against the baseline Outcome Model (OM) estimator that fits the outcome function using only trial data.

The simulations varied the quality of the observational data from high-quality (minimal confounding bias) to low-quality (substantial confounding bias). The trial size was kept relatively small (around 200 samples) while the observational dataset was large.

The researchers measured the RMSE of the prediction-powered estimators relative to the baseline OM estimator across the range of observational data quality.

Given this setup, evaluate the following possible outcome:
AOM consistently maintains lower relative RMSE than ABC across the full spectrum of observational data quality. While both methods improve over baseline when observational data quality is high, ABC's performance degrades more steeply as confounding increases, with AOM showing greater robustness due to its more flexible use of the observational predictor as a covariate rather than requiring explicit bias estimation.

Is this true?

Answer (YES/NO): NO